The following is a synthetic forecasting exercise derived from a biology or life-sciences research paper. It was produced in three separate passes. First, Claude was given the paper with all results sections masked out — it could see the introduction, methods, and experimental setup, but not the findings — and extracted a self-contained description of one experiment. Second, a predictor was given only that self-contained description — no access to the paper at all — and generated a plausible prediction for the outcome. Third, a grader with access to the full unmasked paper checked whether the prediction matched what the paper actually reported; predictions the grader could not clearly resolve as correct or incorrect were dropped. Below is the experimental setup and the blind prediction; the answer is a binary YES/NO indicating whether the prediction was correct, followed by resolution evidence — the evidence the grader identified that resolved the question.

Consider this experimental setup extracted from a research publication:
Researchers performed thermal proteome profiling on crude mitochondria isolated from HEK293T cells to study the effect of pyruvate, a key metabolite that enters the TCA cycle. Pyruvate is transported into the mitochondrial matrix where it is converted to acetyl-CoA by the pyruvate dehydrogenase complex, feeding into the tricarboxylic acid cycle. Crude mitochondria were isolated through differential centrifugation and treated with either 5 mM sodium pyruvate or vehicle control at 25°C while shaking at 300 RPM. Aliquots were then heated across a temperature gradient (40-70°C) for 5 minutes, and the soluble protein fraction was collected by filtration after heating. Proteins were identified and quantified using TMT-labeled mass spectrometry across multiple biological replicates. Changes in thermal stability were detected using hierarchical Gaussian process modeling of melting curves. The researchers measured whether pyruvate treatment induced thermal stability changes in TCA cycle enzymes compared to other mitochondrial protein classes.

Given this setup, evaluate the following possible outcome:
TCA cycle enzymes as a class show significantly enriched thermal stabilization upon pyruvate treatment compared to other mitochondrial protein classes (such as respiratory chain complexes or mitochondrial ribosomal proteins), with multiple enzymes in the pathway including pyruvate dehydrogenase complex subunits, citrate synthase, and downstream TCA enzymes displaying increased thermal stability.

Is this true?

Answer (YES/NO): NO